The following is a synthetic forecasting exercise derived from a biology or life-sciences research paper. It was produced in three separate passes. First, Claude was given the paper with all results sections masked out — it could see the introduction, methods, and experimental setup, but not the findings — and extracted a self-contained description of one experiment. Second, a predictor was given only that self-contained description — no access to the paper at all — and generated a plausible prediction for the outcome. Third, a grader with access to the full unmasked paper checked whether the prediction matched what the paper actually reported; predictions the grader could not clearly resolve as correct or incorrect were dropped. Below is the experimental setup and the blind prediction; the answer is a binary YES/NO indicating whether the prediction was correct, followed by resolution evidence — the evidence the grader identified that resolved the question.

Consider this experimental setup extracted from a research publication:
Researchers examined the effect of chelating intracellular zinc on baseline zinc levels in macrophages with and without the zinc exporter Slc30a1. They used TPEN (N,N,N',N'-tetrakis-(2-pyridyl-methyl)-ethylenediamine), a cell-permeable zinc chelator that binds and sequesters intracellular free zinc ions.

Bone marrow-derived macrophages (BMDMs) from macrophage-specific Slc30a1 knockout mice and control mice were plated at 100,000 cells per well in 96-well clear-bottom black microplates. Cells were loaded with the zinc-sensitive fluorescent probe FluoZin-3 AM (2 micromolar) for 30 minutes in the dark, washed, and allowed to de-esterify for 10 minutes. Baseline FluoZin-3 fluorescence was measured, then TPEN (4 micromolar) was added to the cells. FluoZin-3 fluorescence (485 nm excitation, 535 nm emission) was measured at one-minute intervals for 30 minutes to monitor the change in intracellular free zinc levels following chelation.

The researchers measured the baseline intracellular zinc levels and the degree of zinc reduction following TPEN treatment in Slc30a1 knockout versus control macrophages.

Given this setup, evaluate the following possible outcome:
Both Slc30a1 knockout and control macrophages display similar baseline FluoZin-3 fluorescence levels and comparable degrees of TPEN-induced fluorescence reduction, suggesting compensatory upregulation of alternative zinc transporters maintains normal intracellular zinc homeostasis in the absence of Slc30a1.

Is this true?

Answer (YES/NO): NO